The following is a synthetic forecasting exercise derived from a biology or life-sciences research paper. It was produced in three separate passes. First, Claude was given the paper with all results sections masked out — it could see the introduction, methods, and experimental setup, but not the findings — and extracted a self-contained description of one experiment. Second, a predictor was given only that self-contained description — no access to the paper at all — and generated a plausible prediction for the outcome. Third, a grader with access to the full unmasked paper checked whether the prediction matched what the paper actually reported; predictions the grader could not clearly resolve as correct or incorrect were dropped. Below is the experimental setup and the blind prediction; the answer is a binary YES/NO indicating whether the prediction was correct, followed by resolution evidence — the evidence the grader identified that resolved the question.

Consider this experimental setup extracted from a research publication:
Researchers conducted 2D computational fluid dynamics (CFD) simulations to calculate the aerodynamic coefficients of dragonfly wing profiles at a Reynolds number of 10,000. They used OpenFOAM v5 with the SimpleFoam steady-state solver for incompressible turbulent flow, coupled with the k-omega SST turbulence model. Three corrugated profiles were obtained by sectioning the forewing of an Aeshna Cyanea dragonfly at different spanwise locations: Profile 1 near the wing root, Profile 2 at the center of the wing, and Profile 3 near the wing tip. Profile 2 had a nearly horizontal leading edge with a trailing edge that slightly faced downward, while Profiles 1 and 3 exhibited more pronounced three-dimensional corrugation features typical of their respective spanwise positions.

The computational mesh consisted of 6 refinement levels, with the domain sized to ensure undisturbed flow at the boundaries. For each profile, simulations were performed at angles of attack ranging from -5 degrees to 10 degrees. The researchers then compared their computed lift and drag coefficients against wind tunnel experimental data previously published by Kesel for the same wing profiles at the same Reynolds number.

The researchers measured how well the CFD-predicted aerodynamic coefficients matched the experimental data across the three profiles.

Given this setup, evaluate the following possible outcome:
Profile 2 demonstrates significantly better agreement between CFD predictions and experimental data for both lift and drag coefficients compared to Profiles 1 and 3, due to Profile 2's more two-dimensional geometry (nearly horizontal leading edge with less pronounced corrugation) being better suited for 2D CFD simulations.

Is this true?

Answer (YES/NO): YES